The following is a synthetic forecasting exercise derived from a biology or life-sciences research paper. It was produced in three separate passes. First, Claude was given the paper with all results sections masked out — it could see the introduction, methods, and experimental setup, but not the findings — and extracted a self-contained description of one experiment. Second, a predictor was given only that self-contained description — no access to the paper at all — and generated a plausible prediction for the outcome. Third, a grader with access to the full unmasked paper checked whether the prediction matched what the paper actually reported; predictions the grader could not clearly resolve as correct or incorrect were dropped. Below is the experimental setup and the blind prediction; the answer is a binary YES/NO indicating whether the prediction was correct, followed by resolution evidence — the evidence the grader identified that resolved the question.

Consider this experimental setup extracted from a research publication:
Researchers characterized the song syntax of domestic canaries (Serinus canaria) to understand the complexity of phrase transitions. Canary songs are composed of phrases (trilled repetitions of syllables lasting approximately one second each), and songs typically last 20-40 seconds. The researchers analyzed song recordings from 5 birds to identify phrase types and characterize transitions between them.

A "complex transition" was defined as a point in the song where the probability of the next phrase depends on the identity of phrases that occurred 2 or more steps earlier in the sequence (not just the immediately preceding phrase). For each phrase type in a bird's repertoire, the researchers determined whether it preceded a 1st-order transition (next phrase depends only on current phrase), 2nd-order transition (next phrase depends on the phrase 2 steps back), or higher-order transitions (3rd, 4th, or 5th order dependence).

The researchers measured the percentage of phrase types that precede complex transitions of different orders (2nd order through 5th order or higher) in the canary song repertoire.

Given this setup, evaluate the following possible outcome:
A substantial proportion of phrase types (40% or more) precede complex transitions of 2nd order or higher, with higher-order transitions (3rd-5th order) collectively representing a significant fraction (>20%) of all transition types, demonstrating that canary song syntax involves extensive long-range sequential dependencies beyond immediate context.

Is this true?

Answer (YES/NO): NO